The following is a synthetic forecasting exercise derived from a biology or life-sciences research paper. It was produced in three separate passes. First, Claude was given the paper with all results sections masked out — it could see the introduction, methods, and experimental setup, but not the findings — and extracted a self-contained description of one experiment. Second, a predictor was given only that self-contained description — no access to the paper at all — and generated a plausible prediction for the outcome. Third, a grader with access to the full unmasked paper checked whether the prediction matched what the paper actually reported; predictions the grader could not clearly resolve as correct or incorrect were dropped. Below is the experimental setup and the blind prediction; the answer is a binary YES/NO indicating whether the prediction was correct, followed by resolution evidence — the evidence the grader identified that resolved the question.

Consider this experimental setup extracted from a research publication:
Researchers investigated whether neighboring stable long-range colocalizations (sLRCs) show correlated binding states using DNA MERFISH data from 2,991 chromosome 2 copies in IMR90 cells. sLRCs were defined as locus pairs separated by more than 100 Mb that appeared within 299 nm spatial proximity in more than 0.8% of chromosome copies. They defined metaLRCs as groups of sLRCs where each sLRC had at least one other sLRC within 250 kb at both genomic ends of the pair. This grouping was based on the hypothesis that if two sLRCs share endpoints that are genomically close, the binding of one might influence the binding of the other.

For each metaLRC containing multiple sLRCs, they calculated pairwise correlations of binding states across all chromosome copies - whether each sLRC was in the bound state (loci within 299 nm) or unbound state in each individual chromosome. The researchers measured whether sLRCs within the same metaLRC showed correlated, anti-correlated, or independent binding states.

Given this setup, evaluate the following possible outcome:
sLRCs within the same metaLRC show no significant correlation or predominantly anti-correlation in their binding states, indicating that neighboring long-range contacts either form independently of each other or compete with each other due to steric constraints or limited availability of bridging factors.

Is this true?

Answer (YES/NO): NO